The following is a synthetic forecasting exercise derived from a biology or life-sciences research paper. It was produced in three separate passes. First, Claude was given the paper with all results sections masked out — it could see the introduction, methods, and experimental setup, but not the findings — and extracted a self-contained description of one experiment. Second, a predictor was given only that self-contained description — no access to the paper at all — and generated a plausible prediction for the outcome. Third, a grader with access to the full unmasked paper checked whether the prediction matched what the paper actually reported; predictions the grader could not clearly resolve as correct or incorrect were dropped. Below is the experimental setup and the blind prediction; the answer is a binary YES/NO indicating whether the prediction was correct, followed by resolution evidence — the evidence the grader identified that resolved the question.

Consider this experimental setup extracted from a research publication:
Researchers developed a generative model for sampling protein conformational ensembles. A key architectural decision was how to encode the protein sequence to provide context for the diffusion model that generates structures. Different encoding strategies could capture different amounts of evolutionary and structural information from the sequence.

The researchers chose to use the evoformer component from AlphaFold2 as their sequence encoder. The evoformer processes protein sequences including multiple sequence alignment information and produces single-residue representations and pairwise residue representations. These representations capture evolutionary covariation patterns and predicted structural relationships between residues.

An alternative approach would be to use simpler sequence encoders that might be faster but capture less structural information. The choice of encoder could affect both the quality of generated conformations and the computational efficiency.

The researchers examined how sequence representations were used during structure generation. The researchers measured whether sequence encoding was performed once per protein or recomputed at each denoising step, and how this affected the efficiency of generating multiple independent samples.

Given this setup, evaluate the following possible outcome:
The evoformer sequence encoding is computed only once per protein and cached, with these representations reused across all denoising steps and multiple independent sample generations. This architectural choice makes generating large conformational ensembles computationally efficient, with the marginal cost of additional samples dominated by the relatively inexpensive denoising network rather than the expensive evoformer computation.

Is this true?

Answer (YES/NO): YES